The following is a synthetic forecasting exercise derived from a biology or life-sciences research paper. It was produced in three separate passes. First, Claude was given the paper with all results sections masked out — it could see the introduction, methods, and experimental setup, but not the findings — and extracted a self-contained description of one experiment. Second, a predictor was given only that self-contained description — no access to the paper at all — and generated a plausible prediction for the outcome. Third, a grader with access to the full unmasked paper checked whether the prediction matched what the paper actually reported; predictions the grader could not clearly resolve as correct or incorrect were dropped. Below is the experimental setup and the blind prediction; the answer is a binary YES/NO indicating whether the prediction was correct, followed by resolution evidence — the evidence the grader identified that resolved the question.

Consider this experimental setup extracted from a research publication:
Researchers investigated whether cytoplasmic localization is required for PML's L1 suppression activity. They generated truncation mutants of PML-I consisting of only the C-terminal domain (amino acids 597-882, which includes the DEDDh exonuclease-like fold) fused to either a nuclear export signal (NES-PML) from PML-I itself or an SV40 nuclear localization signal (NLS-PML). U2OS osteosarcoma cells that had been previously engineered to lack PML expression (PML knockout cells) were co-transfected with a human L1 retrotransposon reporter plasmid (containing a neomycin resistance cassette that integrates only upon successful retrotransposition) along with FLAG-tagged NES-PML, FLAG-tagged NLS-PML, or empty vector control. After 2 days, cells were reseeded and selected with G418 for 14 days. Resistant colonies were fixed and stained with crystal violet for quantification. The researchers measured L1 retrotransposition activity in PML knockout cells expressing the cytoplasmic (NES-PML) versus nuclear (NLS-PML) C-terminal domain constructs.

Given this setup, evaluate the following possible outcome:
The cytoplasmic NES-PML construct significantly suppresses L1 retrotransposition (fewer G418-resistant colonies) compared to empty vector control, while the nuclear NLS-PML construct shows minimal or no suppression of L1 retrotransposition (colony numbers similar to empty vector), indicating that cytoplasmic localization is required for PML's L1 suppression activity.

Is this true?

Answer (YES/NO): YES